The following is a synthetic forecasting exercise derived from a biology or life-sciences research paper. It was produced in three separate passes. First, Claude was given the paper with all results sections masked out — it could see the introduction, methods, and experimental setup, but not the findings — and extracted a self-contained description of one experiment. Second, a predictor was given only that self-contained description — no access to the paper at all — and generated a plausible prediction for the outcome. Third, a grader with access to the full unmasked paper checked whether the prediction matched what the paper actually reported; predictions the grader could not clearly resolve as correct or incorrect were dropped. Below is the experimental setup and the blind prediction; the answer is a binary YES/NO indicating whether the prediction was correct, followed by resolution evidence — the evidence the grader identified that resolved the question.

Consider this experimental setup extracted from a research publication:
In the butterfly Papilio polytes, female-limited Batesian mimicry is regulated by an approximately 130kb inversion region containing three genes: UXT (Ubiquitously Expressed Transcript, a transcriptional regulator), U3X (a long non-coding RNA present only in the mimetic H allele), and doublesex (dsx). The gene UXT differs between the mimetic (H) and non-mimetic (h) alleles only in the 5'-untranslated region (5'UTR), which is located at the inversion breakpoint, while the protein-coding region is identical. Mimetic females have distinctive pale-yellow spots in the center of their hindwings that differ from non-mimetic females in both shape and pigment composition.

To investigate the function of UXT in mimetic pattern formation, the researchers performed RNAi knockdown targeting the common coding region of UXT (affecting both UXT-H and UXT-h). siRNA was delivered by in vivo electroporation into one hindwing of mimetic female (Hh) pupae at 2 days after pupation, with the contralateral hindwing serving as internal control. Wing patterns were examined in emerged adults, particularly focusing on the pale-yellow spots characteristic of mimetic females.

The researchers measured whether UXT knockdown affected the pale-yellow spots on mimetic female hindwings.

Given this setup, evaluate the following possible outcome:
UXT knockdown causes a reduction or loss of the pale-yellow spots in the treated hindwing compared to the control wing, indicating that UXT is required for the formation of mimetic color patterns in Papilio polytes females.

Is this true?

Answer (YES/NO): YES